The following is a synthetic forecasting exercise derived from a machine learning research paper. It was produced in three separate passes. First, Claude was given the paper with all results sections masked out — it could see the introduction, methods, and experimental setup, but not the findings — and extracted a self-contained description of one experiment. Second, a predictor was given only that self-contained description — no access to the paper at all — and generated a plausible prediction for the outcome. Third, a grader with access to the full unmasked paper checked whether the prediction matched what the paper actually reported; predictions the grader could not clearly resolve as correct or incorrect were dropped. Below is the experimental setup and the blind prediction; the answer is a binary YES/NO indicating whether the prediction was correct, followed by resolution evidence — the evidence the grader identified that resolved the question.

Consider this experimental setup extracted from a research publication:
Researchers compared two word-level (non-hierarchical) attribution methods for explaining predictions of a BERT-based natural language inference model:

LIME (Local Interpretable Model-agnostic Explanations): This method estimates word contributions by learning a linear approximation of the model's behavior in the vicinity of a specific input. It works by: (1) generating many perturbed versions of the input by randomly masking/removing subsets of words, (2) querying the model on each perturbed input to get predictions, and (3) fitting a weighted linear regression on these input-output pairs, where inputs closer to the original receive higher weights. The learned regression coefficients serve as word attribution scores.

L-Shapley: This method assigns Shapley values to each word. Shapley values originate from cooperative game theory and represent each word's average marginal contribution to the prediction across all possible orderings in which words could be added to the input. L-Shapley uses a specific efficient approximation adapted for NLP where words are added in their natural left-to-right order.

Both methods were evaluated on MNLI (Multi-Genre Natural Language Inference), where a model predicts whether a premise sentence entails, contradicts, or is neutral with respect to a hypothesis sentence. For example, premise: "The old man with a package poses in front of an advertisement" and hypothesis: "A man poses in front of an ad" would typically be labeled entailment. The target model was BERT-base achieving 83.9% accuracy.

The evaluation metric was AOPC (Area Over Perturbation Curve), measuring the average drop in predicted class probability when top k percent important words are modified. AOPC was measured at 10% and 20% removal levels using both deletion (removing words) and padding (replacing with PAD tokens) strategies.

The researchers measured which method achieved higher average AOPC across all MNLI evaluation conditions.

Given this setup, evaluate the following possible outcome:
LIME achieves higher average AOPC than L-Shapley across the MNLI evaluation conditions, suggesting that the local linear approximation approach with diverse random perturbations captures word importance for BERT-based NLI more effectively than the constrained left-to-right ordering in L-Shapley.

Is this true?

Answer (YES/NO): YES